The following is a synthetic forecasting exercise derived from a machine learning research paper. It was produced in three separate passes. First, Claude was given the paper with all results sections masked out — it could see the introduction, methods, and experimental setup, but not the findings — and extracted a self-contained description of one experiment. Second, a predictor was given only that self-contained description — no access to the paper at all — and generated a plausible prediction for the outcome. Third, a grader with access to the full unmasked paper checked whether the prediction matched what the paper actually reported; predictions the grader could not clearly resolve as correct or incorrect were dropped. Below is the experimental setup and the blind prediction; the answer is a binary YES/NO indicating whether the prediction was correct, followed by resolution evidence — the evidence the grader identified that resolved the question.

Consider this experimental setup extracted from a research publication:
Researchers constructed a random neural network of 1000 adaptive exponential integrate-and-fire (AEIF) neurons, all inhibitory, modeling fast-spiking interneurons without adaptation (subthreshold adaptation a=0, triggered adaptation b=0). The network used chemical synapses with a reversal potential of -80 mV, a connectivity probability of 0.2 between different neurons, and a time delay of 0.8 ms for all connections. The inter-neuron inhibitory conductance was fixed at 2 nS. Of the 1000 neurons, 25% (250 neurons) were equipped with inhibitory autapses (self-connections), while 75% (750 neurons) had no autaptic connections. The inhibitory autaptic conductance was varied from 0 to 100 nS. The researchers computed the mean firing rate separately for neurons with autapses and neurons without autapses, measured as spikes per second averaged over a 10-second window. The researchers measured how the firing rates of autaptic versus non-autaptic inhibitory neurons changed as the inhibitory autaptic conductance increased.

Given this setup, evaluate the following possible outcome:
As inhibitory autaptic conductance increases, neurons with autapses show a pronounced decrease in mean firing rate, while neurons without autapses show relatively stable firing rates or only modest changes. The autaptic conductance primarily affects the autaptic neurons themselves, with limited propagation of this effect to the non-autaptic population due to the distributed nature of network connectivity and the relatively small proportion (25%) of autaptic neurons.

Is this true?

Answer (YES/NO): NO